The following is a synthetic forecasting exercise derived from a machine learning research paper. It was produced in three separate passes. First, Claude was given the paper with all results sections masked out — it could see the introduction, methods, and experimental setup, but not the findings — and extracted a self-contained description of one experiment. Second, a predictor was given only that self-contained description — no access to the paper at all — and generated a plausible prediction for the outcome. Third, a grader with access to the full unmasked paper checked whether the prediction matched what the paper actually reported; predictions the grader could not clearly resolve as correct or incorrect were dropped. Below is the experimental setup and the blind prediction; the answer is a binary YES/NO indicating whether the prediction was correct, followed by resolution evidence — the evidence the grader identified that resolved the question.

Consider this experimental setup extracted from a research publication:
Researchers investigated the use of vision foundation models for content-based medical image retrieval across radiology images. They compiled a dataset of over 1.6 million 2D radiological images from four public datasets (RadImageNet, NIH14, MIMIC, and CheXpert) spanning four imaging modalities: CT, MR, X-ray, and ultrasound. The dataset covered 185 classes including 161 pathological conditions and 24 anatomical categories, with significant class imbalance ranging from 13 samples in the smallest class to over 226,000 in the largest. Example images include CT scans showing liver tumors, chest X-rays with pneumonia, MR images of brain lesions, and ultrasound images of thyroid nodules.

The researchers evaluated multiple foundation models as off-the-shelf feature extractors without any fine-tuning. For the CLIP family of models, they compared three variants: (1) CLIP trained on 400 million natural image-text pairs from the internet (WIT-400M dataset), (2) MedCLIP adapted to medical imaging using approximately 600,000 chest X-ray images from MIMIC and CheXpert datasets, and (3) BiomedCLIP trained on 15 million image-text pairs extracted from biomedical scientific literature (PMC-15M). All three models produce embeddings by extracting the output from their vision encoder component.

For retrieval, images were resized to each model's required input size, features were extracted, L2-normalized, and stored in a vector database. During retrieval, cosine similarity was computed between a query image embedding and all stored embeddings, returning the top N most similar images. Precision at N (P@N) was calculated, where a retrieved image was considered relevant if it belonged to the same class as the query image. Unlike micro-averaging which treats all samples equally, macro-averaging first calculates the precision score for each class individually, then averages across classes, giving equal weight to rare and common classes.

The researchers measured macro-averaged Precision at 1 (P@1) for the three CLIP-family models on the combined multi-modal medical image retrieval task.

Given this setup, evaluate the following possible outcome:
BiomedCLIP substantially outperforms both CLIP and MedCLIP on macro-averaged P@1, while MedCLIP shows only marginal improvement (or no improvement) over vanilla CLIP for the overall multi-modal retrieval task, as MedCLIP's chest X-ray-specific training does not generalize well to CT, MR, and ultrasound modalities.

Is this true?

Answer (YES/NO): NO